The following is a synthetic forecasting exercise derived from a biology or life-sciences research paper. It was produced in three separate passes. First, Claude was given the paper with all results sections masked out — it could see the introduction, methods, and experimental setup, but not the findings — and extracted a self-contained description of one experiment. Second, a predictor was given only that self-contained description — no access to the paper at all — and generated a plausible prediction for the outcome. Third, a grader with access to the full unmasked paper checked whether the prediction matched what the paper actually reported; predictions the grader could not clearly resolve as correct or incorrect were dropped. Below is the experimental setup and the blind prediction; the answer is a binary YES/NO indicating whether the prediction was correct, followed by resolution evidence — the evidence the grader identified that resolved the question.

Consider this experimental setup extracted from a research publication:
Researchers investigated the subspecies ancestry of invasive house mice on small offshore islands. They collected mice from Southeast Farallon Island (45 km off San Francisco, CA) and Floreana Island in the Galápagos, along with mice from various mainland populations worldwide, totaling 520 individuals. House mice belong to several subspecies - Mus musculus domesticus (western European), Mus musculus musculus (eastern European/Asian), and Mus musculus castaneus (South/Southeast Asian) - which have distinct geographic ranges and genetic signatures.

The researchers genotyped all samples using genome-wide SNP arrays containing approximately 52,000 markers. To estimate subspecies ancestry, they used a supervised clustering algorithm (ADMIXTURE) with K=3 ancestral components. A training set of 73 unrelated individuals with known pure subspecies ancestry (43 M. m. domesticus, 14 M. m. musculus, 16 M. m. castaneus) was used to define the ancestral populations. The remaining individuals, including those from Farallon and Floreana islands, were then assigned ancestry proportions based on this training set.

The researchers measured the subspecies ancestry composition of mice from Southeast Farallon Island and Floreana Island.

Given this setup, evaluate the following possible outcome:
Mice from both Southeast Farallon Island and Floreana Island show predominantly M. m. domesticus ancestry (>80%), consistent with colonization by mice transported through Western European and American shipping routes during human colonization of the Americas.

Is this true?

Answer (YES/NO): YES